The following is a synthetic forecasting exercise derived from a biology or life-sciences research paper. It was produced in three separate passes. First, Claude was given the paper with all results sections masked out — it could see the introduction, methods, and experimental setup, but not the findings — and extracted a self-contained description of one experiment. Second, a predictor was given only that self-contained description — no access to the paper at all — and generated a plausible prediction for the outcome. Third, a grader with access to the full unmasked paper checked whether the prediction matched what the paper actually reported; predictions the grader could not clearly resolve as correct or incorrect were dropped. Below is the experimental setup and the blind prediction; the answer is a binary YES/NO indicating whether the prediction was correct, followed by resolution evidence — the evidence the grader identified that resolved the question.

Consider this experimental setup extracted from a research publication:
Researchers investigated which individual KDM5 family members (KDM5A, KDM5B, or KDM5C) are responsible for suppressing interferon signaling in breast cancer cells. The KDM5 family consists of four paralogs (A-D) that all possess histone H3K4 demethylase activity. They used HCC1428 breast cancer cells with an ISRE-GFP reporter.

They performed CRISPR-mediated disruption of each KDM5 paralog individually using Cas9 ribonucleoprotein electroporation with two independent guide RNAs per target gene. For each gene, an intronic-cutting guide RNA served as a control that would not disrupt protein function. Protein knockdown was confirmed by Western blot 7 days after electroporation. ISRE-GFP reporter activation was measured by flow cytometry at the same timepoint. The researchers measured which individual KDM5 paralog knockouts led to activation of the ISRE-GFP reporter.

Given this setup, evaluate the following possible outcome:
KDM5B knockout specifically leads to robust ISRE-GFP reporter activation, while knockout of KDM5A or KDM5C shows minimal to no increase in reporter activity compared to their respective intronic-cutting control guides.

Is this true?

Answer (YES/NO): NO